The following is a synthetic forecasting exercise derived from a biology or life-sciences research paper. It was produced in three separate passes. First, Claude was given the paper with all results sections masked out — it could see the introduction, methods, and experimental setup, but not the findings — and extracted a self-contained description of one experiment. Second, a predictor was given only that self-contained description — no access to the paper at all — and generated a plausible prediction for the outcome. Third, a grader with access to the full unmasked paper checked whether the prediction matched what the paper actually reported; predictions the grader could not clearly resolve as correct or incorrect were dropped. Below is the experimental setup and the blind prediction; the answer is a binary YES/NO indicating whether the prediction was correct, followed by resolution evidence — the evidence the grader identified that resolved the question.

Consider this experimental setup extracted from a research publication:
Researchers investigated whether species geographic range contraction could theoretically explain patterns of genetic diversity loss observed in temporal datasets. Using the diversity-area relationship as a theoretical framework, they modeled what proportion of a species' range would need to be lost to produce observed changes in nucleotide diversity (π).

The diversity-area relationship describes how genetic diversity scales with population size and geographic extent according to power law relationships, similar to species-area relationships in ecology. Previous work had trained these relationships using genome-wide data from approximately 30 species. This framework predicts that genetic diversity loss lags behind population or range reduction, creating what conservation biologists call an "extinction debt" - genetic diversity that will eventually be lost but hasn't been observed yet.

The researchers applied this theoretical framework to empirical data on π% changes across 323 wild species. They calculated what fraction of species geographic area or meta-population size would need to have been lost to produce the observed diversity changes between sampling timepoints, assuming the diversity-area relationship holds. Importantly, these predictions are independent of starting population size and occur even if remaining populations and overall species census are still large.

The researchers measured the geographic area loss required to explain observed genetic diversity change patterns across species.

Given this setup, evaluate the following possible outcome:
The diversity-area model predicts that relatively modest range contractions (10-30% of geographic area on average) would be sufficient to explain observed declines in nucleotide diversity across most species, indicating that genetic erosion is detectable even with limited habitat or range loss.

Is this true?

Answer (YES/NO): NO